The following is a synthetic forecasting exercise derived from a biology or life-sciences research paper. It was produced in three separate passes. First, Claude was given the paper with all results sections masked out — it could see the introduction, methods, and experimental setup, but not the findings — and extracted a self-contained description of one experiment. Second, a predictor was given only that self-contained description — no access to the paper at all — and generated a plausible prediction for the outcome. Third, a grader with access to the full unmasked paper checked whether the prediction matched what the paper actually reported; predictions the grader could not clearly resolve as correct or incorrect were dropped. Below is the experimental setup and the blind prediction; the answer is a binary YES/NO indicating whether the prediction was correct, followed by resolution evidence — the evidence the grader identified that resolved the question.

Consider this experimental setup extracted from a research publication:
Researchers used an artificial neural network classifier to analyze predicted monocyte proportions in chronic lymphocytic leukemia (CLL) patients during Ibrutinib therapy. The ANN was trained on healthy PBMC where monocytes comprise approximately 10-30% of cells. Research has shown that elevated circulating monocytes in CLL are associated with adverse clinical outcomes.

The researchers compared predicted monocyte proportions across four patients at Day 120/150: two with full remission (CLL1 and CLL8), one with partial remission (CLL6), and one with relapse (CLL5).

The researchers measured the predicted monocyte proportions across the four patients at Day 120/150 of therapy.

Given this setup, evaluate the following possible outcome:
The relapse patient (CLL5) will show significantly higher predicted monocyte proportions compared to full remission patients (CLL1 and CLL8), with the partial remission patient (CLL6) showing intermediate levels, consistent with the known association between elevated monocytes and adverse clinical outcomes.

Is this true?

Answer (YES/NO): NO